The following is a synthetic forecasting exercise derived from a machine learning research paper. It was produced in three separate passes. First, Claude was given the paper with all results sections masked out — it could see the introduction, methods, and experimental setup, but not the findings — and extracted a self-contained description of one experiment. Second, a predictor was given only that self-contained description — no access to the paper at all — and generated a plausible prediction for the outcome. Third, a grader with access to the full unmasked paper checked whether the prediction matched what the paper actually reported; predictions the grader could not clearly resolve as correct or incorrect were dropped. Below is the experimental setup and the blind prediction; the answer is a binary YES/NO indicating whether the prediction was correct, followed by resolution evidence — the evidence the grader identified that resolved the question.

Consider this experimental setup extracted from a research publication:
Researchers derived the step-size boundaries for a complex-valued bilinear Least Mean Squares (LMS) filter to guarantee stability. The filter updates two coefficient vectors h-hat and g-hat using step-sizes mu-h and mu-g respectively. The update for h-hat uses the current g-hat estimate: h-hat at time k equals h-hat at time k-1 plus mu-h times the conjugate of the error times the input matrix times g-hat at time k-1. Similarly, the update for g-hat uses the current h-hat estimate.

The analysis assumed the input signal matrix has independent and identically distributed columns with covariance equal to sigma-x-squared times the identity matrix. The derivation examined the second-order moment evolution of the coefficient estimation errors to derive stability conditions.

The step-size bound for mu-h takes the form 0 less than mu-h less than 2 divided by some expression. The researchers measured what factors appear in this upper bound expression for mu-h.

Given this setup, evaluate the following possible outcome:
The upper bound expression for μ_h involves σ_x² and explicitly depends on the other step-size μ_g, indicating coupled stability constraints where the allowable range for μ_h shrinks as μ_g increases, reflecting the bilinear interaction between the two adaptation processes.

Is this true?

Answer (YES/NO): NO